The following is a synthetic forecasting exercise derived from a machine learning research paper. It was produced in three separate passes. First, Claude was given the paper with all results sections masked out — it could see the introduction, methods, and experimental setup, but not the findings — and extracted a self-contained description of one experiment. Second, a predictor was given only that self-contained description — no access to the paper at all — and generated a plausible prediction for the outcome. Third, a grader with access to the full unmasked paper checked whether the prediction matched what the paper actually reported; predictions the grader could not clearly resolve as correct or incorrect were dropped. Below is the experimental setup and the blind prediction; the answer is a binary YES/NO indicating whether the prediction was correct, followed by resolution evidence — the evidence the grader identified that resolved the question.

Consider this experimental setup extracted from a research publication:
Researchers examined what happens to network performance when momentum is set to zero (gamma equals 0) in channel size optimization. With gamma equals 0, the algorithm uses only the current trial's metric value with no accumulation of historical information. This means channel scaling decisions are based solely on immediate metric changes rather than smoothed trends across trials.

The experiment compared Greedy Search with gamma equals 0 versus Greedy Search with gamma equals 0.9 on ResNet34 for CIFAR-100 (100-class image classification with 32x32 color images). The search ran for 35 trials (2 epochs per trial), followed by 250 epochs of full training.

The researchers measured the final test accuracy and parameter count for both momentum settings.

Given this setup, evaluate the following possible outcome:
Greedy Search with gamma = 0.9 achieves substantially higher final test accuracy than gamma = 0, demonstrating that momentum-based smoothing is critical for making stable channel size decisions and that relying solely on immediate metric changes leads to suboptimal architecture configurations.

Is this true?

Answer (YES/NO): YES